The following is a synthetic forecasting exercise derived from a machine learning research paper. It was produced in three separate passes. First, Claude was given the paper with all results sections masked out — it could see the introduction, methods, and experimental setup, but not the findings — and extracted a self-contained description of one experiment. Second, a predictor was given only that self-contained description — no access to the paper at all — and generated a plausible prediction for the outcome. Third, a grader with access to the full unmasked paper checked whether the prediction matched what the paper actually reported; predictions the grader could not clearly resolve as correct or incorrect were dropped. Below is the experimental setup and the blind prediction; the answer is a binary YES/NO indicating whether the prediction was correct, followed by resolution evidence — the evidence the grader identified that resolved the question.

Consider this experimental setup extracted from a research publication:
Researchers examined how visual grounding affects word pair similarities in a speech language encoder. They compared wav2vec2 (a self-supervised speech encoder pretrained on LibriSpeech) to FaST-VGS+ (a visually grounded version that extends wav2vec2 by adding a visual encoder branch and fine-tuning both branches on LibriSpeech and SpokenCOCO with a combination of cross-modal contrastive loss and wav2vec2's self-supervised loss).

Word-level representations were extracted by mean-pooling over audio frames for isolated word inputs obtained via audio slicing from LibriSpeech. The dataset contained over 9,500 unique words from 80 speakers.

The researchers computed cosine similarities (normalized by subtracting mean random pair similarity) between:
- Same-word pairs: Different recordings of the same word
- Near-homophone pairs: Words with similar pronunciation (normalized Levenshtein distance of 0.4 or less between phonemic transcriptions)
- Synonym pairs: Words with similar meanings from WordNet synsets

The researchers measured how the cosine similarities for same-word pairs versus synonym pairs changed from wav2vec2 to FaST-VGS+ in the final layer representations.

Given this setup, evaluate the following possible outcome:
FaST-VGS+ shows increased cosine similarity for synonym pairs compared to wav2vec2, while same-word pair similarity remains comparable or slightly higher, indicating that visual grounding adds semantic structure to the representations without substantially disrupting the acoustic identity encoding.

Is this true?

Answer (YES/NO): NO